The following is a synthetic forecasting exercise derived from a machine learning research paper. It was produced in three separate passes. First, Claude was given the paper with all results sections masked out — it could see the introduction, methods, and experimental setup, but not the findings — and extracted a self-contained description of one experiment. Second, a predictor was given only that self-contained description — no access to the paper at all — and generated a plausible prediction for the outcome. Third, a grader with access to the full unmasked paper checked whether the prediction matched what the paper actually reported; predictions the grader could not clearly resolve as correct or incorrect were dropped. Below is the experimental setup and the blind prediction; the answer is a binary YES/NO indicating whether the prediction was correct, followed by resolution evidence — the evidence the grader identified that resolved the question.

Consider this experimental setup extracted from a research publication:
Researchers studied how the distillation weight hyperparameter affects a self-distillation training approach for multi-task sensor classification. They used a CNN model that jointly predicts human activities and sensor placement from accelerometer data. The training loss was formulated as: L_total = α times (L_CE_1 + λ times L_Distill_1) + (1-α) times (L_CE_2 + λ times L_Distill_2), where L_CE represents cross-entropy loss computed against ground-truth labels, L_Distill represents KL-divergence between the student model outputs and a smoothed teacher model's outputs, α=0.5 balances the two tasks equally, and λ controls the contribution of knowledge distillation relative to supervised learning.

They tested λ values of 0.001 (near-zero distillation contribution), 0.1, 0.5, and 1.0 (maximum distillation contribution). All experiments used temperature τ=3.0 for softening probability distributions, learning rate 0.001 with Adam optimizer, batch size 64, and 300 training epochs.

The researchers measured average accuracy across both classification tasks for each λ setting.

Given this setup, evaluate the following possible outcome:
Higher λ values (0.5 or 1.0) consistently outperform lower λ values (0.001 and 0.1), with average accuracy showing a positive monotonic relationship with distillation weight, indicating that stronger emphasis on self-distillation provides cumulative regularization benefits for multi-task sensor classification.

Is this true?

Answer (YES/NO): NO